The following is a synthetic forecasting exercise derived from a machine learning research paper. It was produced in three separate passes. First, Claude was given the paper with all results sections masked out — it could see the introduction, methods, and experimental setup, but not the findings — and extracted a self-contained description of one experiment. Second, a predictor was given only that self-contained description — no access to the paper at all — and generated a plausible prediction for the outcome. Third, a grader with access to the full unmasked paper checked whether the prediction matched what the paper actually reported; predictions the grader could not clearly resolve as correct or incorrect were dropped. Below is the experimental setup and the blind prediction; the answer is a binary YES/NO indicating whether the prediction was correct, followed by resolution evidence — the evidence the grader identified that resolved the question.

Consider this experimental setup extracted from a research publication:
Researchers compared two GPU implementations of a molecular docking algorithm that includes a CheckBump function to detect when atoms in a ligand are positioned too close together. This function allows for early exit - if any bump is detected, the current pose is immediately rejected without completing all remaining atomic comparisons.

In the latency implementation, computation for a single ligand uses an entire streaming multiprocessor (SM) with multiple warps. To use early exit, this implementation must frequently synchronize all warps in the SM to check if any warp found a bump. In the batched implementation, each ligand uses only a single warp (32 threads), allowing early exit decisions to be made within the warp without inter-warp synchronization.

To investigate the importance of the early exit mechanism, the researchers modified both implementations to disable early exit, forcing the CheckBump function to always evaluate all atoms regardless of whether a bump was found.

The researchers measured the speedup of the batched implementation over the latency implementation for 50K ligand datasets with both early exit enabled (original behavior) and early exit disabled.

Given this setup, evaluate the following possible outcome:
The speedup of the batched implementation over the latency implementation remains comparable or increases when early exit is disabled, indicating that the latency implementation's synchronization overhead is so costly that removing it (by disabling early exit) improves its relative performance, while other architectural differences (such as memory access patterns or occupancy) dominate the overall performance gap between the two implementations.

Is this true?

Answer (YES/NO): NO